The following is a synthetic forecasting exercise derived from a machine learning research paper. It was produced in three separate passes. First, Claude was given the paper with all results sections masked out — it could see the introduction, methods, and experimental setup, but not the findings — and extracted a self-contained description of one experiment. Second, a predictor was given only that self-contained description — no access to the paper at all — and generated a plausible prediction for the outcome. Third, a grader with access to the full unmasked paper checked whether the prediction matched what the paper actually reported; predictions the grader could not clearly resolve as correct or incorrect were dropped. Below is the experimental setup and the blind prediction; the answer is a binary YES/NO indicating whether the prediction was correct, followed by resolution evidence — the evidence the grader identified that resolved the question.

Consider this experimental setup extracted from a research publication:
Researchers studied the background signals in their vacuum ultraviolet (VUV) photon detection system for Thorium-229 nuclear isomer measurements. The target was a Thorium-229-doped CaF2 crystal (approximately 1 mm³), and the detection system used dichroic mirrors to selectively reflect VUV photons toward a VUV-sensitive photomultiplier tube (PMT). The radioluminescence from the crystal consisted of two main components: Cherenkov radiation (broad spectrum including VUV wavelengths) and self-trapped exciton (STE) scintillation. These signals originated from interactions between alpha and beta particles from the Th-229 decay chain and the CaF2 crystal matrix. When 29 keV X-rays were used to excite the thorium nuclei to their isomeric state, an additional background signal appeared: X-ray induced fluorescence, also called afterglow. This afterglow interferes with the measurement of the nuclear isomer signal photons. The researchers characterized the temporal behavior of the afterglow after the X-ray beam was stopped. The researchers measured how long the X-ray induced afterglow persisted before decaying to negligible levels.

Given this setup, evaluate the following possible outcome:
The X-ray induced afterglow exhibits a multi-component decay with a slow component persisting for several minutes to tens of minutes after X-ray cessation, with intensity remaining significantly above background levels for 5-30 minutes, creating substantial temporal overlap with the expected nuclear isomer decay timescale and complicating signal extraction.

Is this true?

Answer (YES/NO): NO